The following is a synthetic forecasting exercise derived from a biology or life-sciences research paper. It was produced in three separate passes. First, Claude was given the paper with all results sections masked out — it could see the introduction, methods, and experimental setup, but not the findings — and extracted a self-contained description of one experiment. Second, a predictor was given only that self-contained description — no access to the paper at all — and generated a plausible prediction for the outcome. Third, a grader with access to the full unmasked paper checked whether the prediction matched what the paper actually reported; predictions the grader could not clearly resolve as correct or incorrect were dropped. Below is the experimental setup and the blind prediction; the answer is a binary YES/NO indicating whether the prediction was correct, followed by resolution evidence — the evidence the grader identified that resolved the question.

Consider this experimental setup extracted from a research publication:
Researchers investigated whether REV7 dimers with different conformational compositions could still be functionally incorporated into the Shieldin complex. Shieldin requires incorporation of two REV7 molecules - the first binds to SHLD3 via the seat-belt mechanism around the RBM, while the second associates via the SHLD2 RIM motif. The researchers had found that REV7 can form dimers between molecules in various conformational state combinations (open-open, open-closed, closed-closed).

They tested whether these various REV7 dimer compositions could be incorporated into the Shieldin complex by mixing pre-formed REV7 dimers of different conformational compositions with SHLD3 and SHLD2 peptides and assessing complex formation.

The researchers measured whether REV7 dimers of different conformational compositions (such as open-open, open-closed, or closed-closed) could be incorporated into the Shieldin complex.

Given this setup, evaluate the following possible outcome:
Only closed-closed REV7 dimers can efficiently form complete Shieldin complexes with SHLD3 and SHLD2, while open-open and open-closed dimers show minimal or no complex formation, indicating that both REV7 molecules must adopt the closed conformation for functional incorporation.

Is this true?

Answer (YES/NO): NO